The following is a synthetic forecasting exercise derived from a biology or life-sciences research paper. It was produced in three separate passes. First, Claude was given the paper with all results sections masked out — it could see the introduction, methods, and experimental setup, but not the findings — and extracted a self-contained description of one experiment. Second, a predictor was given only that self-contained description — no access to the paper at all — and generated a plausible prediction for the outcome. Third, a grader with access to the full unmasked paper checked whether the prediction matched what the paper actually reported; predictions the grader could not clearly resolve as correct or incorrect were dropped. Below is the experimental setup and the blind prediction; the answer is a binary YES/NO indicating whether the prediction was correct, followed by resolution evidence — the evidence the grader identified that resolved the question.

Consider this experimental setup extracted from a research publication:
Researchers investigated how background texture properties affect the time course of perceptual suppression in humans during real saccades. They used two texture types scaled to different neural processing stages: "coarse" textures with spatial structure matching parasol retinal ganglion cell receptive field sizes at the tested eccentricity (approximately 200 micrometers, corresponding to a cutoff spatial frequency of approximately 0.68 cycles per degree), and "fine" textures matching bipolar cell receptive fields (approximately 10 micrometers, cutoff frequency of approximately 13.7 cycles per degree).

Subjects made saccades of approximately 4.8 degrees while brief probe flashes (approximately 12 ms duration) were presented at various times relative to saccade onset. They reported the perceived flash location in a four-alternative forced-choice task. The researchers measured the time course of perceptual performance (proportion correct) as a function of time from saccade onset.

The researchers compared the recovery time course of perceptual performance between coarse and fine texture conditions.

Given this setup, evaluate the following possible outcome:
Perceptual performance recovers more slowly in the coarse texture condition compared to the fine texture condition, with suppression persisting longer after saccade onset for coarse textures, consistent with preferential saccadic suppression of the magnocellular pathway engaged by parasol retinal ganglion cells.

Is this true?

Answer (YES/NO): NO